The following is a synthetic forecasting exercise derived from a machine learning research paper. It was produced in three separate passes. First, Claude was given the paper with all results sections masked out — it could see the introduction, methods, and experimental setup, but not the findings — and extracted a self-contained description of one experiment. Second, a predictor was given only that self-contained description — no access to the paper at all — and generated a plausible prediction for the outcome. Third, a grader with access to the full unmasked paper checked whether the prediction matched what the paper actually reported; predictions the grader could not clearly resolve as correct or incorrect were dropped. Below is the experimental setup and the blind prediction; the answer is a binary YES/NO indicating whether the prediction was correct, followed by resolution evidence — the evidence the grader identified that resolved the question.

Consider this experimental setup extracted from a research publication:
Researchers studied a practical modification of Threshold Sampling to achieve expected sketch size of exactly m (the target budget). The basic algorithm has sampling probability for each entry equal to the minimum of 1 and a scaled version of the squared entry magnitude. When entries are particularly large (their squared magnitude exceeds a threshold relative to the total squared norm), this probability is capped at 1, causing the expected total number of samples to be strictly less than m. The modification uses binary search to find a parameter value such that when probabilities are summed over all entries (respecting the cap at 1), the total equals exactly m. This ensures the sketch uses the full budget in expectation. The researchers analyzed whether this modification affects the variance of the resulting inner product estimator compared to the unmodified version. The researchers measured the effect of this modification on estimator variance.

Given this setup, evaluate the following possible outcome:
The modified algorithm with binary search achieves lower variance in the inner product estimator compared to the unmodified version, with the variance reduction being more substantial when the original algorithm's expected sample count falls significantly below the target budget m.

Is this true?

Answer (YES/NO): NO